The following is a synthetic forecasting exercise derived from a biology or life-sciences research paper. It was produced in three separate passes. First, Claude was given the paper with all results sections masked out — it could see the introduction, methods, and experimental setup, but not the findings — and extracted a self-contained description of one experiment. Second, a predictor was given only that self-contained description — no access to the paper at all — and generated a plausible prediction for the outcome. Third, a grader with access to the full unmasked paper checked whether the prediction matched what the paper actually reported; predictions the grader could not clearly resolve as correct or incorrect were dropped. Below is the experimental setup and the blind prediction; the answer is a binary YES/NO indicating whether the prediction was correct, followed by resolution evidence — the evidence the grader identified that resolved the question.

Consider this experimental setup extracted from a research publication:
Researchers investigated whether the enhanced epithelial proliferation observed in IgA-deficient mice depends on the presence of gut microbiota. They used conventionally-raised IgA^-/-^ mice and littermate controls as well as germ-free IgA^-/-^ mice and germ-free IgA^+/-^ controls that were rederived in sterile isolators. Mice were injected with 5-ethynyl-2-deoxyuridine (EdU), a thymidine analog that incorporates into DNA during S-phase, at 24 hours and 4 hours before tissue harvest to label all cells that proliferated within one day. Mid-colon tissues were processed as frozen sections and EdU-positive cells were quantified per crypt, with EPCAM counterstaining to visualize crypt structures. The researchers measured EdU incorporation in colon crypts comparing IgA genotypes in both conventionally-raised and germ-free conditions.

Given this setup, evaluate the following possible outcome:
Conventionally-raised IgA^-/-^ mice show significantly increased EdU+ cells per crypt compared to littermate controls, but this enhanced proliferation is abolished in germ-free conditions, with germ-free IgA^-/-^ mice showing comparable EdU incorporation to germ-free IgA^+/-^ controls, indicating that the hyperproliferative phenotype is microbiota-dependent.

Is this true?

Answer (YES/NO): YES